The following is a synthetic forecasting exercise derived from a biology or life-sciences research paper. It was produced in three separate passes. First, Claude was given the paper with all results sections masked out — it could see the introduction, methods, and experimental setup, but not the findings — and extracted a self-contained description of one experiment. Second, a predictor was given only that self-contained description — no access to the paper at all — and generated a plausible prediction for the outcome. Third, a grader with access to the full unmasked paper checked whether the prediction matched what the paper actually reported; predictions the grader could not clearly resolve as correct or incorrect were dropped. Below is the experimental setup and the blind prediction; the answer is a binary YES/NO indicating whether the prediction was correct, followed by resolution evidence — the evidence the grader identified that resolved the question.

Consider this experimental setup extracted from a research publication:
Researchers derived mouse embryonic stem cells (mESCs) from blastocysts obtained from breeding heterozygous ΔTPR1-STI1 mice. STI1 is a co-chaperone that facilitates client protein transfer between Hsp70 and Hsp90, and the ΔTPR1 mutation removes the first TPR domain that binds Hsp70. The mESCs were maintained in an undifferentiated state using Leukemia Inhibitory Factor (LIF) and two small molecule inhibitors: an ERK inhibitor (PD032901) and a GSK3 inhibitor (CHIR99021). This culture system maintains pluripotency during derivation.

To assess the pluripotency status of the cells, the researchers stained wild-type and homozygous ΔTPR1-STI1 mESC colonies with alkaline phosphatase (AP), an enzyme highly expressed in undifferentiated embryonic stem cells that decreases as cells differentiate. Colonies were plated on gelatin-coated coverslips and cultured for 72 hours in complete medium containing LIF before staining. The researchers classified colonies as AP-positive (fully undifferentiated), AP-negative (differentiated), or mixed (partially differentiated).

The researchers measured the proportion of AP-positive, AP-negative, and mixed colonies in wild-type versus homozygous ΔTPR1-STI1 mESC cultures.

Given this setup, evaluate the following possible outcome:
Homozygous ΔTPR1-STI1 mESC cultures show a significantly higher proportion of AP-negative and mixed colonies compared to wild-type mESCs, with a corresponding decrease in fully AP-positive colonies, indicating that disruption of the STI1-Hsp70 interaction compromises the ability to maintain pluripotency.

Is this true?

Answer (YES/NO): YES